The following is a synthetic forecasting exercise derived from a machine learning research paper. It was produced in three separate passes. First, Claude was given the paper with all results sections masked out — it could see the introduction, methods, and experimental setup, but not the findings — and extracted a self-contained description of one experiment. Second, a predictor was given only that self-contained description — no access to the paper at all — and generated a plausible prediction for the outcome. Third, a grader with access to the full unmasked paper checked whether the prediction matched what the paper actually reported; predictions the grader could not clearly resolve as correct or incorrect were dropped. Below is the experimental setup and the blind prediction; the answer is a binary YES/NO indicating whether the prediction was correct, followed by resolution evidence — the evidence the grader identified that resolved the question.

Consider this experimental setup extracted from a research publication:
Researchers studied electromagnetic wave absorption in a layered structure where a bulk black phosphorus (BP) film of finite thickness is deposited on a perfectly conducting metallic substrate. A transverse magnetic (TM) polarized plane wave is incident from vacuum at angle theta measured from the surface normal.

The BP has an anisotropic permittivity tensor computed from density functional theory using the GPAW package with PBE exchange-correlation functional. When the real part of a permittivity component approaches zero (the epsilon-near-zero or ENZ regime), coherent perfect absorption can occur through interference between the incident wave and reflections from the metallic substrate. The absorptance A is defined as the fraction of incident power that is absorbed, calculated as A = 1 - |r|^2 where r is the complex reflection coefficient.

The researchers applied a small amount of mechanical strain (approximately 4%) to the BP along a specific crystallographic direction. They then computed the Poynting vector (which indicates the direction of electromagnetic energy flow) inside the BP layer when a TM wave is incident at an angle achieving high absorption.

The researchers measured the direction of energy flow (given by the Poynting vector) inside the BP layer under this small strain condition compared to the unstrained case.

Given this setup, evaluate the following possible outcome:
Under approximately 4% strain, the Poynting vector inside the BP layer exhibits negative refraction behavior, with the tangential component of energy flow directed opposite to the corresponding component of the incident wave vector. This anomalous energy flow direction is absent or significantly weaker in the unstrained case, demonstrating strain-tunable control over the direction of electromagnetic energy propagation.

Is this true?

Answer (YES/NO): NO